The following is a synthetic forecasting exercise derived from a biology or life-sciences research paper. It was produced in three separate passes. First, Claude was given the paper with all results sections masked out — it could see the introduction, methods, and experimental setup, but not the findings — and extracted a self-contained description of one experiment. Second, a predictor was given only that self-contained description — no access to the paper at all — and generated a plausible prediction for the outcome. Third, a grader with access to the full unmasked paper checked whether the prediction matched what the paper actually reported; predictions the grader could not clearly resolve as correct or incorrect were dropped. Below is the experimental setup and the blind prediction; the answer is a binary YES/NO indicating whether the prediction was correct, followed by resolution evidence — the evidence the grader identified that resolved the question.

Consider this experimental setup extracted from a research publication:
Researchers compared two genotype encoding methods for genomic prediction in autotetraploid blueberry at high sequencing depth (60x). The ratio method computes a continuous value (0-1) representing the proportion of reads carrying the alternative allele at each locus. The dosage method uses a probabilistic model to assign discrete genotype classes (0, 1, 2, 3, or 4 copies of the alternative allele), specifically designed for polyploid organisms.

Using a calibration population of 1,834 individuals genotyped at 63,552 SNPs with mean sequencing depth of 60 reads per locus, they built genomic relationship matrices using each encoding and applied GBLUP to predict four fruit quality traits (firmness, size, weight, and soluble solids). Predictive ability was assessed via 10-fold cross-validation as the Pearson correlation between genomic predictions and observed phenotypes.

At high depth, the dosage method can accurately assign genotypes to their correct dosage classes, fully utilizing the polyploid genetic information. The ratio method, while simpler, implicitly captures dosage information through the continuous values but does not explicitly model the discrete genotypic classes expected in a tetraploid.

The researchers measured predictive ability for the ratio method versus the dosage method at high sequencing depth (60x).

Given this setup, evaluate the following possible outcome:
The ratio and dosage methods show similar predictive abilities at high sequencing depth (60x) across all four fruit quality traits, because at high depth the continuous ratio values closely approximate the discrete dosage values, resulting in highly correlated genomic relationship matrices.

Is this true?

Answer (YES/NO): YES